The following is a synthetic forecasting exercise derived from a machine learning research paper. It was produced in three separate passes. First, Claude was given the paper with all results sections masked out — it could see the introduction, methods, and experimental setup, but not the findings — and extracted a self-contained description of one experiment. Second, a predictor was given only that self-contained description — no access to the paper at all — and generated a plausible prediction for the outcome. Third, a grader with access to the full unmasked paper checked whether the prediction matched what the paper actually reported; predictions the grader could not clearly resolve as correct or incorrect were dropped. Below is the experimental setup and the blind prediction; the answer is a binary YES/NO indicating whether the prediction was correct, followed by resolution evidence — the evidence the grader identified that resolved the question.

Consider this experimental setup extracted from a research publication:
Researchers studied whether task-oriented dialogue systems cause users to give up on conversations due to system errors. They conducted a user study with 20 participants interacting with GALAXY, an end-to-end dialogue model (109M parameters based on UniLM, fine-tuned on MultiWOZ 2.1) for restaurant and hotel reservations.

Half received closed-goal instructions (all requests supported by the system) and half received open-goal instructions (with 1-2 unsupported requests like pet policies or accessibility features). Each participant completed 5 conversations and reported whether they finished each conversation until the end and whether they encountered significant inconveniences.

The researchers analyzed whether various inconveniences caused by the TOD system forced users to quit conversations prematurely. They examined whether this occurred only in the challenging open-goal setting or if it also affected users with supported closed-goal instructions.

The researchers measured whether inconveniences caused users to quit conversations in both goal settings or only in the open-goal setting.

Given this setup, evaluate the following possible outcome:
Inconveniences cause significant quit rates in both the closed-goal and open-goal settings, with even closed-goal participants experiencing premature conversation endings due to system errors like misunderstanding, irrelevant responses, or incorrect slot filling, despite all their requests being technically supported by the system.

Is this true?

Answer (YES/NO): YES